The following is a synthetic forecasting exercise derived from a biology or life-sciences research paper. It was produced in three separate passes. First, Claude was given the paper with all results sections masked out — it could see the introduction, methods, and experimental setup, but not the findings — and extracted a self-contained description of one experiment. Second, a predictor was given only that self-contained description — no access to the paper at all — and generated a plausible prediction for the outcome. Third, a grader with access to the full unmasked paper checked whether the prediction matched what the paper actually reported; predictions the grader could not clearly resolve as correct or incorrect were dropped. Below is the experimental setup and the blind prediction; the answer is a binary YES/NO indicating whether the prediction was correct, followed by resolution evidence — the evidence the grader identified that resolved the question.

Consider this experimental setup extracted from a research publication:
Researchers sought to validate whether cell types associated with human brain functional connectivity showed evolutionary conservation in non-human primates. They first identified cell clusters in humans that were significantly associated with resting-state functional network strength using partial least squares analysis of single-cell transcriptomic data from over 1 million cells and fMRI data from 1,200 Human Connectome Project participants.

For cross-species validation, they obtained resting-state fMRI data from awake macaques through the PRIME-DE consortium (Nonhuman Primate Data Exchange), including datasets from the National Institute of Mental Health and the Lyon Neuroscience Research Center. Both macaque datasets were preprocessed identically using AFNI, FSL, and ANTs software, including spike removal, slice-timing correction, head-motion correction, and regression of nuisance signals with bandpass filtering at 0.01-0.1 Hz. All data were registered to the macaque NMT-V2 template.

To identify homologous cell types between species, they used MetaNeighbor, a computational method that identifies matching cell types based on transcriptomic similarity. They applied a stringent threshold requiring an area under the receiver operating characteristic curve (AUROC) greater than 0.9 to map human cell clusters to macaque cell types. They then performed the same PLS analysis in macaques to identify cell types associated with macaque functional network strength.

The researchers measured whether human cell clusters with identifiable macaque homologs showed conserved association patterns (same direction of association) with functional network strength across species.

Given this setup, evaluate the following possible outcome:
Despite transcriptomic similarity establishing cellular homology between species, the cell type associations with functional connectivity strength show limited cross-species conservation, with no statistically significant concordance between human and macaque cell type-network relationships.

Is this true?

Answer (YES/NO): NO